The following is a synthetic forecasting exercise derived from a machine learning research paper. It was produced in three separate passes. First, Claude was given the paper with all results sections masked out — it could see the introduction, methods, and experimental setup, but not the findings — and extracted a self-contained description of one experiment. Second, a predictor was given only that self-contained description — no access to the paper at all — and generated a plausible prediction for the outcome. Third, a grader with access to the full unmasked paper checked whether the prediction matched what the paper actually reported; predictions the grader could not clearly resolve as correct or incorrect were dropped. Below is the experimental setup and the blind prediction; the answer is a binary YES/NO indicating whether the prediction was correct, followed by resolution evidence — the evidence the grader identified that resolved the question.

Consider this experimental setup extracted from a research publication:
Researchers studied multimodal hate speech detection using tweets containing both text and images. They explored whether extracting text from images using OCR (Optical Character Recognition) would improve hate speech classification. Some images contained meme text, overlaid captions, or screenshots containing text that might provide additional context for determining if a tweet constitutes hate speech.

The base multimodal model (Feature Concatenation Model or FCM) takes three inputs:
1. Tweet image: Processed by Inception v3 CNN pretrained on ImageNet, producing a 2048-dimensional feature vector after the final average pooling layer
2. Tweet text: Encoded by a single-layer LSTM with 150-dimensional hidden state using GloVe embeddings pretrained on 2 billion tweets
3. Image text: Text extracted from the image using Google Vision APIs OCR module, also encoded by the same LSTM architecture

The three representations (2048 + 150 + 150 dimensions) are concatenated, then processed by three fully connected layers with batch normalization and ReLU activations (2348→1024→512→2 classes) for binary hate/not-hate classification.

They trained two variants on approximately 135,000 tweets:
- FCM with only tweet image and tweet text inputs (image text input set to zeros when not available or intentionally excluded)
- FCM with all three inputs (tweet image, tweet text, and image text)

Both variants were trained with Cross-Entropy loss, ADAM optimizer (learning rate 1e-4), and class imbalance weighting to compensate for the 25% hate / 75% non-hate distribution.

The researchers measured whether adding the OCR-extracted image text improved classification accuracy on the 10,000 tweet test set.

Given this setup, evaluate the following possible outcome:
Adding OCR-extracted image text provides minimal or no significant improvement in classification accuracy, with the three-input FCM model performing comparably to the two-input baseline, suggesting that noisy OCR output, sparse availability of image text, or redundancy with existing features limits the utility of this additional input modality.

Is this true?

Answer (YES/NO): YES